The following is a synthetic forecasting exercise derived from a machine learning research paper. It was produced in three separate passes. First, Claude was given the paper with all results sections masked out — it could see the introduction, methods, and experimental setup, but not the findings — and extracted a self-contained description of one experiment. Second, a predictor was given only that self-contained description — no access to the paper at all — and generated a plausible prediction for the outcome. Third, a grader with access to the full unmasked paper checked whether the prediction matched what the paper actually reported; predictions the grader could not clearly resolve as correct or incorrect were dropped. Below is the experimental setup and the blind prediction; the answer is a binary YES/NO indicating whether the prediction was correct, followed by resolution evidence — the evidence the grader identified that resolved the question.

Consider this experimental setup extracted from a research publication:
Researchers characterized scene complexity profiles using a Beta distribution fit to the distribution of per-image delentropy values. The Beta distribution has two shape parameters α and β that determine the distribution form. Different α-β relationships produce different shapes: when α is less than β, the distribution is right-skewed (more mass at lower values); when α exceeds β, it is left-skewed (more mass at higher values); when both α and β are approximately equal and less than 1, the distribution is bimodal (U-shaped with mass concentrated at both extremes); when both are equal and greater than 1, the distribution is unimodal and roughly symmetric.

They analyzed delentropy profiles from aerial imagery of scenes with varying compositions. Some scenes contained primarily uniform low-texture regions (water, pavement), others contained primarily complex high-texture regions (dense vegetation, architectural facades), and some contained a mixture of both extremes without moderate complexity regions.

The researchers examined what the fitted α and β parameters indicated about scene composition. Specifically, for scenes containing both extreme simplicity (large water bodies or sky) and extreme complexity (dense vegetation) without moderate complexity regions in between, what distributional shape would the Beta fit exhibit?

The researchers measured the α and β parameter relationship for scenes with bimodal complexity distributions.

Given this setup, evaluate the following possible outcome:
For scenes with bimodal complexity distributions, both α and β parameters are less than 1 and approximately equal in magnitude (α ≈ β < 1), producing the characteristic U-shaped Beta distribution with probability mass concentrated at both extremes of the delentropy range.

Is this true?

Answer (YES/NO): YES